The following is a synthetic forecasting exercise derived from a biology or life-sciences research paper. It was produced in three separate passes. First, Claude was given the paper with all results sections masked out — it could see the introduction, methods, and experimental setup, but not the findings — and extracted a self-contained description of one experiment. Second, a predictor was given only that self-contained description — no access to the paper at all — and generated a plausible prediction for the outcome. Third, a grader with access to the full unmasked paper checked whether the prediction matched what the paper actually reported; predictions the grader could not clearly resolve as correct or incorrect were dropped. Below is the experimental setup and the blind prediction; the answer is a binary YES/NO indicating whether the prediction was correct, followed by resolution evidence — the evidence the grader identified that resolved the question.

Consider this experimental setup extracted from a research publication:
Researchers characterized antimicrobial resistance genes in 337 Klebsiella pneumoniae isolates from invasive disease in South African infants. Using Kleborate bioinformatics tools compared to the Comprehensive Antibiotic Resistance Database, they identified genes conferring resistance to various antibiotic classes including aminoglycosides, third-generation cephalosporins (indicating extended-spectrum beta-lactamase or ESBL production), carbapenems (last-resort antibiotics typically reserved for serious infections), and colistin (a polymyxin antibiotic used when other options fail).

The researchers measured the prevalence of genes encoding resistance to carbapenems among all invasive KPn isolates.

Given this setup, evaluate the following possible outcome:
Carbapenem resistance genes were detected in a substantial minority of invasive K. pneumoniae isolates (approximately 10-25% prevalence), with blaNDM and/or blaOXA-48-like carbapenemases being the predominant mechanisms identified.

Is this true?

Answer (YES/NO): NO